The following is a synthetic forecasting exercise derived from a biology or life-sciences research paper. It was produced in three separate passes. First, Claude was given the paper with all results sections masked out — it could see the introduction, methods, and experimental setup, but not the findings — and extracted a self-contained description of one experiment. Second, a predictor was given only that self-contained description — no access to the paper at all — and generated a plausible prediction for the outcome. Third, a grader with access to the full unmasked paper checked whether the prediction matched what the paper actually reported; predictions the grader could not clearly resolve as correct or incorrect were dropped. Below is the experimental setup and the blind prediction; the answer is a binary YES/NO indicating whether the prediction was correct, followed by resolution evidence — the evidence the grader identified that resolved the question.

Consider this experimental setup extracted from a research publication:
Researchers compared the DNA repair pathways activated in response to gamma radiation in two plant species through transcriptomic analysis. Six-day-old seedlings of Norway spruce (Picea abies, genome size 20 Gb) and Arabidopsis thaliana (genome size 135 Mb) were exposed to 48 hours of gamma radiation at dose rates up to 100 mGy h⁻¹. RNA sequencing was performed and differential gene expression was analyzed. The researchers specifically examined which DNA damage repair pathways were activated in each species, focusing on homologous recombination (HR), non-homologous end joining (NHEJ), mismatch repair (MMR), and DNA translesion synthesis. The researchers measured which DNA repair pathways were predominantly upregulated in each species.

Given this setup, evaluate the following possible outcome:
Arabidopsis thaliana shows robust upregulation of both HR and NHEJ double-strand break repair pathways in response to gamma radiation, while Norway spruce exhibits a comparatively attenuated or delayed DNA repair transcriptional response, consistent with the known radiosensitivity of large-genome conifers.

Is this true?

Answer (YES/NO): NO